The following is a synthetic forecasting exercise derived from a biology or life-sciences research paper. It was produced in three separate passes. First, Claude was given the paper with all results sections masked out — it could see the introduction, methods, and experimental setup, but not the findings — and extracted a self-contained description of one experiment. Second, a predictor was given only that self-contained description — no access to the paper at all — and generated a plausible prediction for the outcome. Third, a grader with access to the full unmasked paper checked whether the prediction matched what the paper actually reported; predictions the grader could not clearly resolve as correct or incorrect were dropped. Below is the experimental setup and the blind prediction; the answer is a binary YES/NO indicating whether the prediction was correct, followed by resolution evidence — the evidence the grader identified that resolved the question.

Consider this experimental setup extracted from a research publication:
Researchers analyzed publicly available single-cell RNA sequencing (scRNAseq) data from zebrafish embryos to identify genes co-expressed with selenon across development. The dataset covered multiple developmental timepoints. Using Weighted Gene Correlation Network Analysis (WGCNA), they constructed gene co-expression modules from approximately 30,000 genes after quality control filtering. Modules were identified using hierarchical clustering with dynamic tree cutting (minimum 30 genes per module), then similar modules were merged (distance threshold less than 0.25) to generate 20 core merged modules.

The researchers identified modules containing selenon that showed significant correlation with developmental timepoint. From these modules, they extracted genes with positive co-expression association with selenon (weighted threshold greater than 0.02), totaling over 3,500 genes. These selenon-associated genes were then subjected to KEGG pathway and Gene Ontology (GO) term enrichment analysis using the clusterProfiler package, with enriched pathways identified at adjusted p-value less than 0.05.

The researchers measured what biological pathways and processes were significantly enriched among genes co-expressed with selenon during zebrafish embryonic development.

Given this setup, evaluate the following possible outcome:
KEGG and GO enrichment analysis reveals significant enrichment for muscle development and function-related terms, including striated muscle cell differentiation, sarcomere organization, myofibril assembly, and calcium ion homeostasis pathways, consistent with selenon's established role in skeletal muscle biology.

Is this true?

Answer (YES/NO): NO